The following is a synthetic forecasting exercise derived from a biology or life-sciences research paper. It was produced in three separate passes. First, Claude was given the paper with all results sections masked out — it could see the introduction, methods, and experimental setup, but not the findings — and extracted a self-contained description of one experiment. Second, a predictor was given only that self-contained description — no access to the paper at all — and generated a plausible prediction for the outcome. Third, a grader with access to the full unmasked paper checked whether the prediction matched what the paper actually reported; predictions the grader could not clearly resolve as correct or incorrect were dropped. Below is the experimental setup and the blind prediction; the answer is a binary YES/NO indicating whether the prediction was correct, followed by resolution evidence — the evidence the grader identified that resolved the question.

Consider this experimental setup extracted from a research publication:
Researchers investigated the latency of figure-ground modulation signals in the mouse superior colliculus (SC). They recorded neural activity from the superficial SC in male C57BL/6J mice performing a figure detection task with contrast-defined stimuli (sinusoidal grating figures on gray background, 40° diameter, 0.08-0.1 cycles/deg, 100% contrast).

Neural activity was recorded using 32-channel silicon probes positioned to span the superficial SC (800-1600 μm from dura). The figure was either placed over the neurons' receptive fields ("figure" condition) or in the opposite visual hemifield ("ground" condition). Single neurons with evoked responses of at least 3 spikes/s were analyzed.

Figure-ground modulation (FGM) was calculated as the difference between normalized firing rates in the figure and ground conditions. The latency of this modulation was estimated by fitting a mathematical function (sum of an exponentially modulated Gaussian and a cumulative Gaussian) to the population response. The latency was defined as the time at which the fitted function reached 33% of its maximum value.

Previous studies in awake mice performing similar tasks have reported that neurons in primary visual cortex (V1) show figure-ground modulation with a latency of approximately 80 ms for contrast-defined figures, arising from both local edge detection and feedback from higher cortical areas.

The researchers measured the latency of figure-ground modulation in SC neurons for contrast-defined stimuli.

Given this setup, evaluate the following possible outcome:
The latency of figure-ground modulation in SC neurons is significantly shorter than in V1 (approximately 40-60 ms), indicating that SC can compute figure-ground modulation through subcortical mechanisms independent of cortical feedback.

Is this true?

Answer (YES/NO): NO